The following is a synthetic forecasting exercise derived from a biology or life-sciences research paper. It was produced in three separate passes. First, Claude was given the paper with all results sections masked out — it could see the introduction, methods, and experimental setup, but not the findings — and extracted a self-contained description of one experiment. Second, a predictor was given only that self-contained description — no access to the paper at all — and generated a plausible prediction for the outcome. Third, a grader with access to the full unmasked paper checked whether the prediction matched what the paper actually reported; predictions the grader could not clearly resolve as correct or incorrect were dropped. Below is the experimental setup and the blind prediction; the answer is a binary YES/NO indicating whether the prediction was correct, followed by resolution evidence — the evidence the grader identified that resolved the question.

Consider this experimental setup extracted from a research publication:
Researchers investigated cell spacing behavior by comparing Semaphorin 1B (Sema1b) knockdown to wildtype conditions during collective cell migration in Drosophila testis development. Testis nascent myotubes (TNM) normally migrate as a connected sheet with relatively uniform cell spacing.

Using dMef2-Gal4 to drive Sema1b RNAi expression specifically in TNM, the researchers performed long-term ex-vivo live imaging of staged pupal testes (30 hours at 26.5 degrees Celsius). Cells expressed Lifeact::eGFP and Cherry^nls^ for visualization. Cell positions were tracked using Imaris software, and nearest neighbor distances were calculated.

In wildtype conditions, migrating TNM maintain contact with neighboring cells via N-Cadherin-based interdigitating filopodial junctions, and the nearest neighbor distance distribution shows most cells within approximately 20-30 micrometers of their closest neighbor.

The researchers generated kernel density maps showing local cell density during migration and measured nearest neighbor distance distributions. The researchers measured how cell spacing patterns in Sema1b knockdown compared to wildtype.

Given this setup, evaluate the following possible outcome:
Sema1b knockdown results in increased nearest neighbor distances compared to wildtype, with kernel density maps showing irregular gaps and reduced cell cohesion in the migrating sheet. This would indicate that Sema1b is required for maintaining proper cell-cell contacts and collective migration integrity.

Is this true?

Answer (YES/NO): NO